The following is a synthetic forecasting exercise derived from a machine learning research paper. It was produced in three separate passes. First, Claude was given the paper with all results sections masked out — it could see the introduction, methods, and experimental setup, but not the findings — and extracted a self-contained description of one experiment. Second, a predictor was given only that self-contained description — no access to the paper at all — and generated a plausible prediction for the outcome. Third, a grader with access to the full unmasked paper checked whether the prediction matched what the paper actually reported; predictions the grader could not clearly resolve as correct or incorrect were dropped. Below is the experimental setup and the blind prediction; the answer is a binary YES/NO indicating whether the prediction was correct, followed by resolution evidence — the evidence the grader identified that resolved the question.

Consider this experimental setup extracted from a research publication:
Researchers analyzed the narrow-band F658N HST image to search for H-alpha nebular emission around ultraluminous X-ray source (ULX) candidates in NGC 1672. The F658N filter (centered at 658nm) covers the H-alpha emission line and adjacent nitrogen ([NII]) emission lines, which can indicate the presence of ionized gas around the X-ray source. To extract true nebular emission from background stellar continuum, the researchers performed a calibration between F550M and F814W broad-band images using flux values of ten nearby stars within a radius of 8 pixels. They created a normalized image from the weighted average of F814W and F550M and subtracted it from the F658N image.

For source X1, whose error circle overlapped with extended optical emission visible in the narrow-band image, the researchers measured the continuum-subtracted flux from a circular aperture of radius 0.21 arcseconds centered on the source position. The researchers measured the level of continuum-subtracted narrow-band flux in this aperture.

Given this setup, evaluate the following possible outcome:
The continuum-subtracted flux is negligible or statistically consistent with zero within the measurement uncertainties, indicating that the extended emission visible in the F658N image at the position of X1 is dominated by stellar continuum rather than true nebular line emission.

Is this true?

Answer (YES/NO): NO